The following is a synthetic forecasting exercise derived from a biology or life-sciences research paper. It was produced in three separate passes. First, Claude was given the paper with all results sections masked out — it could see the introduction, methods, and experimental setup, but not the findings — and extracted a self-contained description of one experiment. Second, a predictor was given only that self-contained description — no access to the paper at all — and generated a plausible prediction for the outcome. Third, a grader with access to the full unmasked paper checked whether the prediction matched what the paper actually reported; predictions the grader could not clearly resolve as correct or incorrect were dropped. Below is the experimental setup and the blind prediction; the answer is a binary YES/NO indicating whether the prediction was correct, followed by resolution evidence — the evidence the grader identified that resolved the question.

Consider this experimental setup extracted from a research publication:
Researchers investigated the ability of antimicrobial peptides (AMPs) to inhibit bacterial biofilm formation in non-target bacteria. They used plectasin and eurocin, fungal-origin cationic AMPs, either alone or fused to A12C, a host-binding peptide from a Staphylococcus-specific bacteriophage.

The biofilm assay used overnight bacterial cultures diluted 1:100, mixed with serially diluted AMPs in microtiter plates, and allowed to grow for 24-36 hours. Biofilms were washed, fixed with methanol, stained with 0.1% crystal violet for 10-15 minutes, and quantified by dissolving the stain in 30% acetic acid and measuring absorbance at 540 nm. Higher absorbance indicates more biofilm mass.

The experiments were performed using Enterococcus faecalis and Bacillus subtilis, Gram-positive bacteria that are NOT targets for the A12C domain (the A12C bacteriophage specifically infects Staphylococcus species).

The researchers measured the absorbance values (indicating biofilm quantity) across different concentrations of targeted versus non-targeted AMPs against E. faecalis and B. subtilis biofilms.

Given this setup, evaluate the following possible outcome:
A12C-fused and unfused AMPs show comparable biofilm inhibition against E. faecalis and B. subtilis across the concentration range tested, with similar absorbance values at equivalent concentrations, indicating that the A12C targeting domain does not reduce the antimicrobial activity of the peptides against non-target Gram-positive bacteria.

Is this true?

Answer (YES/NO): NO